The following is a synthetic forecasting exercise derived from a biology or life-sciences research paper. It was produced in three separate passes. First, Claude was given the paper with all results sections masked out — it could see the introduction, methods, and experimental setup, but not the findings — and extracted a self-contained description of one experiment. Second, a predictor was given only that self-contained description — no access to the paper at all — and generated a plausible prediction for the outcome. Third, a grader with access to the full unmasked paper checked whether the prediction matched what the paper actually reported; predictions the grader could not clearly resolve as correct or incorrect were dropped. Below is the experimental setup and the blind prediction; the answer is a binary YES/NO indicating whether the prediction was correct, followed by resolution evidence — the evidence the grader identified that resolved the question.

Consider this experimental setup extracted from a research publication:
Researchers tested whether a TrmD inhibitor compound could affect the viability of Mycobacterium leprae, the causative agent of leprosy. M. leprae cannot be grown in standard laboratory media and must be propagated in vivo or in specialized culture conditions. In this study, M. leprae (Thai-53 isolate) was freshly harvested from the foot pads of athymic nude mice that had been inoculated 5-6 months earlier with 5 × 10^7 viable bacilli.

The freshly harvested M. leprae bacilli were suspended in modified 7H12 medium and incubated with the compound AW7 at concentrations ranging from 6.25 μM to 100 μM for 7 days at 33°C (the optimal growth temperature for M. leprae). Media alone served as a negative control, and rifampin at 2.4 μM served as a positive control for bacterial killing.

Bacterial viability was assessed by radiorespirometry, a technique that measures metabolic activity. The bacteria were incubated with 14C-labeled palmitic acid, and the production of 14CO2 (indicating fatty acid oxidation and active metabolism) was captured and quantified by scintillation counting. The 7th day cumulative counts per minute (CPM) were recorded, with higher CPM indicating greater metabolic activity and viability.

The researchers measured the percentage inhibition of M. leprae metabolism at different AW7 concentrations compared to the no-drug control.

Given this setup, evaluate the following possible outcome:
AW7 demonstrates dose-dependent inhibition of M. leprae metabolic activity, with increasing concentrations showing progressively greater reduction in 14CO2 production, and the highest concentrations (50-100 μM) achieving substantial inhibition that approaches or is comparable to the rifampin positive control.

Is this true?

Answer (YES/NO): NO